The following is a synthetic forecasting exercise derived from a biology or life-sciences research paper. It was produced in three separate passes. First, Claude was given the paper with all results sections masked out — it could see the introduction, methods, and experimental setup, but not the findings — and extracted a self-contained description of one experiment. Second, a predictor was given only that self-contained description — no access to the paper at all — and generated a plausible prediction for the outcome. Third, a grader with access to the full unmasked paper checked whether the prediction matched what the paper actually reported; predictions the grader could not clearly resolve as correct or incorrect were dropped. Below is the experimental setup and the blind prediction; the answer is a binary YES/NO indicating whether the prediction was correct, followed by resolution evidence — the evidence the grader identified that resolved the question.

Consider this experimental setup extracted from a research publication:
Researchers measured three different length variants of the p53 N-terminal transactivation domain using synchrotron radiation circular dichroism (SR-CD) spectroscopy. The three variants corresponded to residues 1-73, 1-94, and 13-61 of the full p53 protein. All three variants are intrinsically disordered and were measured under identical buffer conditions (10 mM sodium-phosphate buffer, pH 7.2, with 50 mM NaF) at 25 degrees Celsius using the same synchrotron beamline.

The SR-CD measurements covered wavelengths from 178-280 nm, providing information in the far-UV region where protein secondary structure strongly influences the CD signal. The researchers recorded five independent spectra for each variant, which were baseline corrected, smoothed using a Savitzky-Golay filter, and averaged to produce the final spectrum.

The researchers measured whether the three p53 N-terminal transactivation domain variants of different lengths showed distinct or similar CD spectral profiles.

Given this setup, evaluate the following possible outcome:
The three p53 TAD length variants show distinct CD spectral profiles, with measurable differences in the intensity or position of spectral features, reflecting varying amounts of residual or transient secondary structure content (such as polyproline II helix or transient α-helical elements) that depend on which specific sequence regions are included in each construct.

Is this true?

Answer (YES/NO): NO